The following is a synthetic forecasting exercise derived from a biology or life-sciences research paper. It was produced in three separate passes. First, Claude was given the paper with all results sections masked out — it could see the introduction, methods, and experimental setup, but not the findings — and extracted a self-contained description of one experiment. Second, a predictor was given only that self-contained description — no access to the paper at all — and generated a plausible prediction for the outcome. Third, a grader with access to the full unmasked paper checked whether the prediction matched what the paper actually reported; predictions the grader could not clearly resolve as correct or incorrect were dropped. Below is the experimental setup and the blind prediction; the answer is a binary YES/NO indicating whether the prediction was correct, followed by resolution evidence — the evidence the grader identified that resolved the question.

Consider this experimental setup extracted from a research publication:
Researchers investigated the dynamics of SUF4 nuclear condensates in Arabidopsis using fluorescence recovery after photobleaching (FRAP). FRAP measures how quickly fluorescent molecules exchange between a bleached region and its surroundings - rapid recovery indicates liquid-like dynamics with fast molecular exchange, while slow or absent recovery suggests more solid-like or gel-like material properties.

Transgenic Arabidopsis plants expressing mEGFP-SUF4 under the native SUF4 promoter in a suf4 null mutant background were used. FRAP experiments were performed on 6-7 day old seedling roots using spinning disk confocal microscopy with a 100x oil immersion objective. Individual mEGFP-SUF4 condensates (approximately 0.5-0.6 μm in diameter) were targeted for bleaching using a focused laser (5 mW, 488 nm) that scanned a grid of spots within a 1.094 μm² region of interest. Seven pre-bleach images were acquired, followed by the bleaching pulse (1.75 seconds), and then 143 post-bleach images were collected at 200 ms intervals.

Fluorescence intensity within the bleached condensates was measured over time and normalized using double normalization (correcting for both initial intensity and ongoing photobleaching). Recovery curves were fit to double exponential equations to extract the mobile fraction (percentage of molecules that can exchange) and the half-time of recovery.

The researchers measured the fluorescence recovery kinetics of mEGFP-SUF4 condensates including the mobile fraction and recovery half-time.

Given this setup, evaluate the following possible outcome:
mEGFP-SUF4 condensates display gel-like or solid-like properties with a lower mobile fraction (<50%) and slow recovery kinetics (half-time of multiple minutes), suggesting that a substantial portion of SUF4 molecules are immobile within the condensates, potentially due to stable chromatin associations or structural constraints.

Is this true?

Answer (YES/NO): NO